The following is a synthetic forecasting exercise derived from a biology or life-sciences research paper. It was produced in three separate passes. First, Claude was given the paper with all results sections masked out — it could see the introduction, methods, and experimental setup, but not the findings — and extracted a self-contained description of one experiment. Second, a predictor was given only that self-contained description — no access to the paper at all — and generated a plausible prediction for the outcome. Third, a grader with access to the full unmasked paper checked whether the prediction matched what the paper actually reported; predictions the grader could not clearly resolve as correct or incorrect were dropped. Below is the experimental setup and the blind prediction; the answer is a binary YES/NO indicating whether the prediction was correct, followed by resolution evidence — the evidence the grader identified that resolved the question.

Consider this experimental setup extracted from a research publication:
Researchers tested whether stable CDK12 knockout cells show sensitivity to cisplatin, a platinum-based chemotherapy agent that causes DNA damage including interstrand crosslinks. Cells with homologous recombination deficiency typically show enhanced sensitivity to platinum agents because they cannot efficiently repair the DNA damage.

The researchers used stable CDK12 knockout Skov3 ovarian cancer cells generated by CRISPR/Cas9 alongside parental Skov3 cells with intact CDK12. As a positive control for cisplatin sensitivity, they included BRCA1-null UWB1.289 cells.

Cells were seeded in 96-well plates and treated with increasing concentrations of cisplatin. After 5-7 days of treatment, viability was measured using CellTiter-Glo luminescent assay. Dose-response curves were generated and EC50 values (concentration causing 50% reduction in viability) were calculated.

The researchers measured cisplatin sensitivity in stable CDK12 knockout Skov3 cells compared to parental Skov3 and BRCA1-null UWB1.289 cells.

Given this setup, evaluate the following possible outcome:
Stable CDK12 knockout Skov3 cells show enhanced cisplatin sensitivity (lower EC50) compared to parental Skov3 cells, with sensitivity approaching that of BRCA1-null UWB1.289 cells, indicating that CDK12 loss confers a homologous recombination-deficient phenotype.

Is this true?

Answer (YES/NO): NO